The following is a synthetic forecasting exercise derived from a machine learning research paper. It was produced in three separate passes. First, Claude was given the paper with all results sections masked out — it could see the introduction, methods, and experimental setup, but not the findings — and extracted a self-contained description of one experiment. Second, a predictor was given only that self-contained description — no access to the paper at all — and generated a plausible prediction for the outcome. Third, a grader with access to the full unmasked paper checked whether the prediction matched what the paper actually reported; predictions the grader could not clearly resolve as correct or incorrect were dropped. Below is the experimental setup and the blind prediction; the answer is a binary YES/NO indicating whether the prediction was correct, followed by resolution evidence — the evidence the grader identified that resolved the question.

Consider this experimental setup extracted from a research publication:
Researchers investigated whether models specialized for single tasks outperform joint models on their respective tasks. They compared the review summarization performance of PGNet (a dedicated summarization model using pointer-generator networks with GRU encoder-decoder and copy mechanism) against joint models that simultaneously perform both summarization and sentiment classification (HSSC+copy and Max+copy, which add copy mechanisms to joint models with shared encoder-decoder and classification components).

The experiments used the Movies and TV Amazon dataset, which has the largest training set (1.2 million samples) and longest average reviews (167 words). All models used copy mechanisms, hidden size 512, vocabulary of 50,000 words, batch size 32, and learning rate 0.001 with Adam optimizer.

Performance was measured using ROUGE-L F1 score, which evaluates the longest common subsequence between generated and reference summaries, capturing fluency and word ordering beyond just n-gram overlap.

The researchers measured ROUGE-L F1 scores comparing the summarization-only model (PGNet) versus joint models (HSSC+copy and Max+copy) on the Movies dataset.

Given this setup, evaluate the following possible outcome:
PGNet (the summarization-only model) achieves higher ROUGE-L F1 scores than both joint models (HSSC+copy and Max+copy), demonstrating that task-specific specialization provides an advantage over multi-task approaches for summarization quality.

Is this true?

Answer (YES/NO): NO